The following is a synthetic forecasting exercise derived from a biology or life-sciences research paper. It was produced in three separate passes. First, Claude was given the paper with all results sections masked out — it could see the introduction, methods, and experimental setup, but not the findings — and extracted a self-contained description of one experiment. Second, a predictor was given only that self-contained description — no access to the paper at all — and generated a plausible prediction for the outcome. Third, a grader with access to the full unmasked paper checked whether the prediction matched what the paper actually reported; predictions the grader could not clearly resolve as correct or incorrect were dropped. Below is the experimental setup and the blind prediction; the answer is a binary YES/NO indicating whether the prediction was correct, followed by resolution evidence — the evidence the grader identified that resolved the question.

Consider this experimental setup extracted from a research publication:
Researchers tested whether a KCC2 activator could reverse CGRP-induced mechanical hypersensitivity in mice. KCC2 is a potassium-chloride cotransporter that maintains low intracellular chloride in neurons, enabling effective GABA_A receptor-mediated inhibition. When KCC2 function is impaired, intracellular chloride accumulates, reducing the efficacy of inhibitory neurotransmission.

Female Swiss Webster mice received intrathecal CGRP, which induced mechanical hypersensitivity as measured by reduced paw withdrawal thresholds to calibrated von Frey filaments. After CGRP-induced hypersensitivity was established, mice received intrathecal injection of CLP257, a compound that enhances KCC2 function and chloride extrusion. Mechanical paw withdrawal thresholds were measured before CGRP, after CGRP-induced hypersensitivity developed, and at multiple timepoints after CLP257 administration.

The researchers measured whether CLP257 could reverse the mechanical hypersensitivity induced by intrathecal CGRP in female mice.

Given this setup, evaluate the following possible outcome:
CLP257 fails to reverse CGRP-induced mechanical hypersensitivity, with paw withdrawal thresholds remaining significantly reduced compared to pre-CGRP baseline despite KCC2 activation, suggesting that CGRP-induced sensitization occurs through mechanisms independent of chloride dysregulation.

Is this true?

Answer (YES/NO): NO